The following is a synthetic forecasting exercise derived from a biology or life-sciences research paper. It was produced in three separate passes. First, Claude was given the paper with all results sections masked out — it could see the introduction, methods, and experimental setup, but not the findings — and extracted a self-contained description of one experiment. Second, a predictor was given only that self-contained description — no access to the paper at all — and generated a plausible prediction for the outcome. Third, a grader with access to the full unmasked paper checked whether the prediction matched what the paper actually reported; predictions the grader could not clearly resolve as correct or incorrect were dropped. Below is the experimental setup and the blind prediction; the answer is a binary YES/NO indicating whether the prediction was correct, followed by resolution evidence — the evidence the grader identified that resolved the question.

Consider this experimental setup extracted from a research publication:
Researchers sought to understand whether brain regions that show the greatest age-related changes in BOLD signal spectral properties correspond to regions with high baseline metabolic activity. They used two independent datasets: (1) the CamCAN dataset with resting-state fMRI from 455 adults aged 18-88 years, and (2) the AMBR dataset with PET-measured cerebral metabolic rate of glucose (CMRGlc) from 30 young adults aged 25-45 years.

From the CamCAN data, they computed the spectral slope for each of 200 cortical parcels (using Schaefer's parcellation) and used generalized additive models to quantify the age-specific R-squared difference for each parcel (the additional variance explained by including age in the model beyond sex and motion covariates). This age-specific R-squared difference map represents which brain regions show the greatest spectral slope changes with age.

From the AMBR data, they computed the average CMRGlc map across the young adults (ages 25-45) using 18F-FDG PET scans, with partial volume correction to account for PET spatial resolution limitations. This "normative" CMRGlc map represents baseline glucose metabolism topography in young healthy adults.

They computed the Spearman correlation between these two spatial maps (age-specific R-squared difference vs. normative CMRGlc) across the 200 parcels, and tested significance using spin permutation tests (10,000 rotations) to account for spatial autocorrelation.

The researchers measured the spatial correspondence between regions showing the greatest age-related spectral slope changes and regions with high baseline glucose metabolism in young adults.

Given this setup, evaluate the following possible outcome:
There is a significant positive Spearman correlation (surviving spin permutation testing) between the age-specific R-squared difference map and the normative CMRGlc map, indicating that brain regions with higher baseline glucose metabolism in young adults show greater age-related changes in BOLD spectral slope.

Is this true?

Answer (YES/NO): YES